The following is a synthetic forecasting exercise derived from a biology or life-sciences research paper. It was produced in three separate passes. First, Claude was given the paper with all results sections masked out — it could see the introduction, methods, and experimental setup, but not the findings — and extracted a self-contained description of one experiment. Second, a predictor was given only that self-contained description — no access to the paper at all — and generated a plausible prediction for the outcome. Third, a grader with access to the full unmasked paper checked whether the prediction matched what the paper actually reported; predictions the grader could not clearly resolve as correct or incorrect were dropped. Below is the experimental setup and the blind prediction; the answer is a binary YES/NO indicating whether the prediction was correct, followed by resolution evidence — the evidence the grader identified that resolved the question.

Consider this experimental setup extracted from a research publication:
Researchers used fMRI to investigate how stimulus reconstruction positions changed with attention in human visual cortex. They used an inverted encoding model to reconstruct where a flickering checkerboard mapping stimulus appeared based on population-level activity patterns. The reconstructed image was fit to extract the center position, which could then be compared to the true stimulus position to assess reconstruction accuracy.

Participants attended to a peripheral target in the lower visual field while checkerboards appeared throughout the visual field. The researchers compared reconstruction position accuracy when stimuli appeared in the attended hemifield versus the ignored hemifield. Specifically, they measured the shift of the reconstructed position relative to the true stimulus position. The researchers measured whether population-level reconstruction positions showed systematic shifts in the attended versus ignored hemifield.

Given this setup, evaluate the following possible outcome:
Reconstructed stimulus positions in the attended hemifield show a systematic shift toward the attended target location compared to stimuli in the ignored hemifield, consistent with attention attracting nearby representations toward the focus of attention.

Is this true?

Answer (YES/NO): NO